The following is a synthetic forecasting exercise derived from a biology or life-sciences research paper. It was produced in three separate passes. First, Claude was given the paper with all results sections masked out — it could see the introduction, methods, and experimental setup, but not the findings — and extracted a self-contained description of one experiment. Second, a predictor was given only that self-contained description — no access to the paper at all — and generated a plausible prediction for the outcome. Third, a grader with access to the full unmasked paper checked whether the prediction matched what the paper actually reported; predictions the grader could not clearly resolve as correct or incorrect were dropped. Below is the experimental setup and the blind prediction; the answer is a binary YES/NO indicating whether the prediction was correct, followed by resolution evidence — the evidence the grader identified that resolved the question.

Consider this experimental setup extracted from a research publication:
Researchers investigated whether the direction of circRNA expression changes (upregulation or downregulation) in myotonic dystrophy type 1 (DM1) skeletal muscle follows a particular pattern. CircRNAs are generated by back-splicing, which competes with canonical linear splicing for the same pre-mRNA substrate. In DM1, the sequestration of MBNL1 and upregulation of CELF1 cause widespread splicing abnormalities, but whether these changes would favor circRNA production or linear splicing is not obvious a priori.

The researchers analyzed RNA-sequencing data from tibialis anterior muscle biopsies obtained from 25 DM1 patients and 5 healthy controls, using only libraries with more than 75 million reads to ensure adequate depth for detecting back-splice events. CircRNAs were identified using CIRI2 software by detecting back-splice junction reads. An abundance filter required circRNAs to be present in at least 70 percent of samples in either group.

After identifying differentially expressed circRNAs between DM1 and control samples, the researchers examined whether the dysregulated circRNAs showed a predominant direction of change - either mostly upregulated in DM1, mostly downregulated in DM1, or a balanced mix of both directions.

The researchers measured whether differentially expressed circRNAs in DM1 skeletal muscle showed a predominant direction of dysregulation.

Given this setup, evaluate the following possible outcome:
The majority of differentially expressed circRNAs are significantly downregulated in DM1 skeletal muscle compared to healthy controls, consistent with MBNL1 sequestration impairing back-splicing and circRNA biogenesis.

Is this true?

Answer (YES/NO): NO